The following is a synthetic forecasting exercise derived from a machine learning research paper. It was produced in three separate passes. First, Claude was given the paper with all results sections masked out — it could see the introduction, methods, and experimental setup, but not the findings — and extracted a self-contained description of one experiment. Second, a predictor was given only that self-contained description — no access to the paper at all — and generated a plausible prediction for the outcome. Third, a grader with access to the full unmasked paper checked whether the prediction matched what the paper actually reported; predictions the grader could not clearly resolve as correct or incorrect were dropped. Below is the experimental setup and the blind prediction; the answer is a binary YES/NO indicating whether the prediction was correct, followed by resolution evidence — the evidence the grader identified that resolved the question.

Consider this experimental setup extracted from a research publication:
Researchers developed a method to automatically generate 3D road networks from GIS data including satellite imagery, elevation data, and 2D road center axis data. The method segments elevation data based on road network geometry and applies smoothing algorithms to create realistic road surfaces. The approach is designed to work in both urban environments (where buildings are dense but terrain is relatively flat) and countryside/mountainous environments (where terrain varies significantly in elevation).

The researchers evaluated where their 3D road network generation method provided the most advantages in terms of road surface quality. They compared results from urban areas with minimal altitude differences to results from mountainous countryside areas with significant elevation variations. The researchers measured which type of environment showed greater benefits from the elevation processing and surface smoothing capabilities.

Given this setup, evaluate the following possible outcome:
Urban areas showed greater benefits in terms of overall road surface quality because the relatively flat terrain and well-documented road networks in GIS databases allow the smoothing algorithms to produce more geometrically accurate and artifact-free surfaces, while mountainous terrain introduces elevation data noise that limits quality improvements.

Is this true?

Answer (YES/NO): NO